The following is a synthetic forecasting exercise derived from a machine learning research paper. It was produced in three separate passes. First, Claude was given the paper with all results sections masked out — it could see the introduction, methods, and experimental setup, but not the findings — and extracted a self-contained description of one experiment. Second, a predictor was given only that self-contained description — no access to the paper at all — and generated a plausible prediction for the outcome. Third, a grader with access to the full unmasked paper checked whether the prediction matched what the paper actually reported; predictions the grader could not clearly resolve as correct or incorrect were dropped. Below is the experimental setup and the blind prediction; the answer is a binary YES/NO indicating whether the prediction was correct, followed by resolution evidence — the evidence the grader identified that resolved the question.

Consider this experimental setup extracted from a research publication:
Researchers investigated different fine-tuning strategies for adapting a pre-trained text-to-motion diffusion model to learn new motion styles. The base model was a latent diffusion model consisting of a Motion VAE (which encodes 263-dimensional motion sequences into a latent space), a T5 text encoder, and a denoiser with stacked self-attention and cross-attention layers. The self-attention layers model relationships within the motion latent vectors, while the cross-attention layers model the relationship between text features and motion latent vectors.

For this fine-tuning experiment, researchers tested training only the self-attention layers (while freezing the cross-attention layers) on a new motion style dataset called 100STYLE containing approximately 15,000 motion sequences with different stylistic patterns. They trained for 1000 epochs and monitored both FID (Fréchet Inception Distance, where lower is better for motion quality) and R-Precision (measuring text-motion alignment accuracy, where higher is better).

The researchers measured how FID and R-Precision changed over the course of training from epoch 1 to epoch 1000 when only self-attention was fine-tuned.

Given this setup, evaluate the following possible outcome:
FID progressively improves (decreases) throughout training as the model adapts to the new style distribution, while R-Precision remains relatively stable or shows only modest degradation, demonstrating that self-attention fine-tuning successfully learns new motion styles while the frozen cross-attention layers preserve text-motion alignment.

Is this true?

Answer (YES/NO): NO